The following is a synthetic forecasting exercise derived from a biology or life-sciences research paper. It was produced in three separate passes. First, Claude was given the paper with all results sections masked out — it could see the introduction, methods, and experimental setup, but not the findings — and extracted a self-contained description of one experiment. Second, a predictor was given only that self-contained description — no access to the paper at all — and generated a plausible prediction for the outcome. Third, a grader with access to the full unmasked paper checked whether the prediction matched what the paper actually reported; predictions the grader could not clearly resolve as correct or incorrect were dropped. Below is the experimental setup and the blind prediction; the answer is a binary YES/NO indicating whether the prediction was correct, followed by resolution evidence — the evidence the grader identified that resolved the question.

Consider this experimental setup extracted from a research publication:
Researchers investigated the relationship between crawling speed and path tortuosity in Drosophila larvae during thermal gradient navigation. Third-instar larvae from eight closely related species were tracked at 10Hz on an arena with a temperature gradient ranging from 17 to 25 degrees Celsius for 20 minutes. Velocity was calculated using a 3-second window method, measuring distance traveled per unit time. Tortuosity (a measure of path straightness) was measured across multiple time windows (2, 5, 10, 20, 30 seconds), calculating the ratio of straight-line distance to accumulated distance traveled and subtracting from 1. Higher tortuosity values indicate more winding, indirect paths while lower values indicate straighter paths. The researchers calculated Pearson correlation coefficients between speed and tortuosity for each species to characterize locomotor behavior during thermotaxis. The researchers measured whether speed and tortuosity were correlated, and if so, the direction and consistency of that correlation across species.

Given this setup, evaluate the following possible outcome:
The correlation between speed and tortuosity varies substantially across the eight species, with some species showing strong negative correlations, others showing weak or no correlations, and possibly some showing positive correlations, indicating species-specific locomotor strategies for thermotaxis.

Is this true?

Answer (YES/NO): NO